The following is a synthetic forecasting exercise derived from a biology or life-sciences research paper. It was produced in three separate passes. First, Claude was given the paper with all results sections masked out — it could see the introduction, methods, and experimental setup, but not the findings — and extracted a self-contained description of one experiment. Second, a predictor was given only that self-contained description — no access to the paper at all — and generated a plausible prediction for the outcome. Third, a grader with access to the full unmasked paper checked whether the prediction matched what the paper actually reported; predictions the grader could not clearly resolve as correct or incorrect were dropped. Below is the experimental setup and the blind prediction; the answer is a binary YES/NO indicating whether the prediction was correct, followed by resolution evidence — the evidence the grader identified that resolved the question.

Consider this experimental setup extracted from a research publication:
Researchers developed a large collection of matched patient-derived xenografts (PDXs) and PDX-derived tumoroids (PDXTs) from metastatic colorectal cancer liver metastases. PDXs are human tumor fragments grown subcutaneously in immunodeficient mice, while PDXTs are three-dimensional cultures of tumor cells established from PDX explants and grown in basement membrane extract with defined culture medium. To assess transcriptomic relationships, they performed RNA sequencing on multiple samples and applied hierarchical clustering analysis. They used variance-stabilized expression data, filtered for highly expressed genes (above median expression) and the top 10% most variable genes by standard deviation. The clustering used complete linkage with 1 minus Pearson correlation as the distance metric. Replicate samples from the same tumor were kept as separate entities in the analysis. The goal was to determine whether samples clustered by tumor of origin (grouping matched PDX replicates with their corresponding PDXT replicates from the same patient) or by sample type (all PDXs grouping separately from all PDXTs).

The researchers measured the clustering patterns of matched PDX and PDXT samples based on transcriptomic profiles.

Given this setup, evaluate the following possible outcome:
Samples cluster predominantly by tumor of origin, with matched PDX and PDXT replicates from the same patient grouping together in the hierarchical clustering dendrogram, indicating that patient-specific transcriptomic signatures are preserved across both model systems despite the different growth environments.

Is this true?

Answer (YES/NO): YES